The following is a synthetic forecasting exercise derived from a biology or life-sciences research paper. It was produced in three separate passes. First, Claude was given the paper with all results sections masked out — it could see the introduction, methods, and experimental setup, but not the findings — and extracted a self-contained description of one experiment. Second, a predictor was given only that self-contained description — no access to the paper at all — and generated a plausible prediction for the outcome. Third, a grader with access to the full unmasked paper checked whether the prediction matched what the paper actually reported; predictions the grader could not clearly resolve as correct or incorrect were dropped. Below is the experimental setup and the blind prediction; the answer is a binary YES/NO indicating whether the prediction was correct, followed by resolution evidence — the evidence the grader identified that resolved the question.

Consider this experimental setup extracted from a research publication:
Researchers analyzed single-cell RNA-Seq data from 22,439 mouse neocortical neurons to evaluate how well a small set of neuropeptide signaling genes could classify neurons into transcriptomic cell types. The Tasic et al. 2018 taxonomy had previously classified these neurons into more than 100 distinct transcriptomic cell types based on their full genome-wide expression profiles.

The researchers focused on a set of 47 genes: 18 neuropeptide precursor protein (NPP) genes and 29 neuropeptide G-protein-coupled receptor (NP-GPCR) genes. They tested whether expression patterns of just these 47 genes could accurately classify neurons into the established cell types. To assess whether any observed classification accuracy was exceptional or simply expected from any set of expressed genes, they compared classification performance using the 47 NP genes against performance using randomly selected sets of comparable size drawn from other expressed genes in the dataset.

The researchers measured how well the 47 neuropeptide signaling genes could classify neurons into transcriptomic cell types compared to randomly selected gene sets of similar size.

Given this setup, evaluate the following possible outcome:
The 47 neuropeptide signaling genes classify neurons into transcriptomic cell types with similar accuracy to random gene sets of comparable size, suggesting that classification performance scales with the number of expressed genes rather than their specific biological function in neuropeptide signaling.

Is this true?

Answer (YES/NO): NO